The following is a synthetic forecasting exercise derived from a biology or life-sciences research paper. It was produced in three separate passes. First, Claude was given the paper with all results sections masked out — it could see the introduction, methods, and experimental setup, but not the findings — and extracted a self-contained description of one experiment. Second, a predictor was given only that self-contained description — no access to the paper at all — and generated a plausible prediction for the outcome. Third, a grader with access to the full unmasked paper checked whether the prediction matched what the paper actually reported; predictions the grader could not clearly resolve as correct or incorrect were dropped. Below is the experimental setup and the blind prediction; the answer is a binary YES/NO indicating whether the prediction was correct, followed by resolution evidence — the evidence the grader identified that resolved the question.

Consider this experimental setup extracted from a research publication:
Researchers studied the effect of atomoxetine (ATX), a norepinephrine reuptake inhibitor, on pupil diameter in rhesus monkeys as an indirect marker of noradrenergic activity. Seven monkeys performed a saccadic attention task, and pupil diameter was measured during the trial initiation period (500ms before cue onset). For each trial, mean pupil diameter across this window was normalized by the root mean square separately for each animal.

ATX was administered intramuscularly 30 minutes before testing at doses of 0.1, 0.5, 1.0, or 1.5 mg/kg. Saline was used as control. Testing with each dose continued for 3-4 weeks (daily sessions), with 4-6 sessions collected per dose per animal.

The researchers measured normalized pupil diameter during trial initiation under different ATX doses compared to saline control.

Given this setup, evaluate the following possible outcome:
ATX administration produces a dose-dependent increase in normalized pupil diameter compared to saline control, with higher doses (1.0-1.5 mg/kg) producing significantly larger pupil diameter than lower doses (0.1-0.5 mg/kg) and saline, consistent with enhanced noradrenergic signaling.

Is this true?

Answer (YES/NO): NO